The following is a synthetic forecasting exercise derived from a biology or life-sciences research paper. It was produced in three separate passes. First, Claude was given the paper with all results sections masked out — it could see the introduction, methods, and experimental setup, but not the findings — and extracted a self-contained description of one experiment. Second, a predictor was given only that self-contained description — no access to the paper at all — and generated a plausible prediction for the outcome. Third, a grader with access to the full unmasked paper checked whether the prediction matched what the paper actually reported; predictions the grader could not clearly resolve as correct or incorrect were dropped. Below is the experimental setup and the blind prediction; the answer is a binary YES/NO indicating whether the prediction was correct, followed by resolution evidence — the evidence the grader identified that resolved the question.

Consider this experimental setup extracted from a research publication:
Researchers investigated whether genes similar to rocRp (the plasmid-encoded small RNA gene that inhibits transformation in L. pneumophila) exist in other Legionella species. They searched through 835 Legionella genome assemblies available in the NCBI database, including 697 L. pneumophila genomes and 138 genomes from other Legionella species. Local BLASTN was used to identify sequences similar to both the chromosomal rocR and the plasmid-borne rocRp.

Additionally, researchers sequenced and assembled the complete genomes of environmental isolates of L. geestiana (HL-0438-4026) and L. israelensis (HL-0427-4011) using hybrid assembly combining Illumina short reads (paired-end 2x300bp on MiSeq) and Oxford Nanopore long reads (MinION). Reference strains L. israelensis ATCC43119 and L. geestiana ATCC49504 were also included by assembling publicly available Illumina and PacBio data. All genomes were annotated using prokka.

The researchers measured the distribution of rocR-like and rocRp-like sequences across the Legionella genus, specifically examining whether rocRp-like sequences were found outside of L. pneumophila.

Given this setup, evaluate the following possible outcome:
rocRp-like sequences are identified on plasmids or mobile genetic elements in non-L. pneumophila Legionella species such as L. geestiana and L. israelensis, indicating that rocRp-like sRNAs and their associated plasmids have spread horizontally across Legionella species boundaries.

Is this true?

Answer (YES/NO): YES